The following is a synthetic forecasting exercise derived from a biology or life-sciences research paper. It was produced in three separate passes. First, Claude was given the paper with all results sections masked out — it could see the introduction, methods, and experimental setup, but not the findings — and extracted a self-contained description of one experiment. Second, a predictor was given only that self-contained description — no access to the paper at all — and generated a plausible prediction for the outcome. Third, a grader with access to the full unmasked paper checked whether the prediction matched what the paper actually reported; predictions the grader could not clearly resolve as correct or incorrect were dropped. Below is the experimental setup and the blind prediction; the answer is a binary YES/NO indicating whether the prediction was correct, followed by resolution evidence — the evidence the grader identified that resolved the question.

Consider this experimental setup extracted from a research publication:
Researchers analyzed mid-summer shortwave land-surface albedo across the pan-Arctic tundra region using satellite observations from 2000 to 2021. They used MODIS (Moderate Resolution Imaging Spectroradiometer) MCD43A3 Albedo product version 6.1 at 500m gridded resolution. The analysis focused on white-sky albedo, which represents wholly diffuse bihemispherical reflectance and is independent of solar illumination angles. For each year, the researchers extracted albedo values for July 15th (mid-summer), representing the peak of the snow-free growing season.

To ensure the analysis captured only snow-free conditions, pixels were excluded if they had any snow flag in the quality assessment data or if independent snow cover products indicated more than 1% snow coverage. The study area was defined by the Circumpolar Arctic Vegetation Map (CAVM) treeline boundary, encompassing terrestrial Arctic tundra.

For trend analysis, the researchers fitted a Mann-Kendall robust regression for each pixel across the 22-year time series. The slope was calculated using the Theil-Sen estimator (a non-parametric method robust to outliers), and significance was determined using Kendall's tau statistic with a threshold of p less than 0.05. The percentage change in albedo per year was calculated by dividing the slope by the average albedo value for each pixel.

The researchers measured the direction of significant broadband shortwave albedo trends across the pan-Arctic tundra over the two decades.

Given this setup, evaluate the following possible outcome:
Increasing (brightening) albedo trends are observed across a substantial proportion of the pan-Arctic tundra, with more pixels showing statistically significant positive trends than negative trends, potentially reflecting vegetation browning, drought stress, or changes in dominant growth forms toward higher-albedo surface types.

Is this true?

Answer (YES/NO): NO